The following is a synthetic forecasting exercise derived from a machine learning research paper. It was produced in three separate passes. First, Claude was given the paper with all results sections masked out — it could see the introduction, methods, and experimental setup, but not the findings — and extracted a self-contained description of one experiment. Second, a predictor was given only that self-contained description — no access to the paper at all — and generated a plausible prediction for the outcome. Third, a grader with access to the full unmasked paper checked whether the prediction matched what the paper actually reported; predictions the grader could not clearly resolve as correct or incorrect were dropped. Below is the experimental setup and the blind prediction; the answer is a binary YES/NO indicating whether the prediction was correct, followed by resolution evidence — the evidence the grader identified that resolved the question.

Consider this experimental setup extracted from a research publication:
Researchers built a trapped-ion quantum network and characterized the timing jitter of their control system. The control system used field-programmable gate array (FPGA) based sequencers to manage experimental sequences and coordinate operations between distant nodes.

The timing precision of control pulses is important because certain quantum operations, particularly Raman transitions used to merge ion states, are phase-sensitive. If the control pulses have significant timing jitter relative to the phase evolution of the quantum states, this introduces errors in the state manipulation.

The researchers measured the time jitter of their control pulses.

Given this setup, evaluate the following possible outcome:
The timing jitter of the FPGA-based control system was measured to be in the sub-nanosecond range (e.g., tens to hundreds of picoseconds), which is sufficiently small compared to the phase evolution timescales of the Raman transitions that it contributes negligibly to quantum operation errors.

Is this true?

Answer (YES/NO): NO